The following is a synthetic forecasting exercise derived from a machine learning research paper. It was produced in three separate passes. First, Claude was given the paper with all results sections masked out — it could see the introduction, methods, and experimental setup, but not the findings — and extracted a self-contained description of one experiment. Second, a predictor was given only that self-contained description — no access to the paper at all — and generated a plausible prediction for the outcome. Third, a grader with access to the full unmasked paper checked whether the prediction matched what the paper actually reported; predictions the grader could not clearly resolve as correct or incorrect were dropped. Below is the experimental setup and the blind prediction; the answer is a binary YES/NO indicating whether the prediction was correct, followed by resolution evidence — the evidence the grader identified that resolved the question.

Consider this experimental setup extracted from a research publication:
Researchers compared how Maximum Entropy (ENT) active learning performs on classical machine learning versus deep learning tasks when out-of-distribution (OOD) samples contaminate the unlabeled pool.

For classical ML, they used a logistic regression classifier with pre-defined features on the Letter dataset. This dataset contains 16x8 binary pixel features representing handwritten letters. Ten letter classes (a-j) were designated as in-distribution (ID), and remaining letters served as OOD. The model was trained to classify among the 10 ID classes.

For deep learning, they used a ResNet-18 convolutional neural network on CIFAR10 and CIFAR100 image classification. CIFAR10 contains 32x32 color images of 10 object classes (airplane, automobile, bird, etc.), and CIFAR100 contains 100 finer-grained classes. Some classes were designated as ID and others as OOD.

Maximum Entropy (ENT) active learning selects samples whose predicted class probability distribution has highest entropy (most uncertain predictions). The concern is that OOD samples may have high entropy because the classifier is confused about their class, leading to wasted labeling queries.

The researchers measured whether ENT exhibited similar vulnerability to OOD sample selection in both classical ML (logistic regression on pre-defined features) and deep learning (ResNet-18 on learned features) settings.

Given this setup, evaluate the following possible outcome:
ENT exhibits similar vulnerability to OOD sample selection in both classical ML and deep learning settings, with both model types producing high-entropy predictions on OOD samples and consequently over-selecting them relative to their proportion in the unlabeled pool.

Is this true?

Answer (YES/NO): YES